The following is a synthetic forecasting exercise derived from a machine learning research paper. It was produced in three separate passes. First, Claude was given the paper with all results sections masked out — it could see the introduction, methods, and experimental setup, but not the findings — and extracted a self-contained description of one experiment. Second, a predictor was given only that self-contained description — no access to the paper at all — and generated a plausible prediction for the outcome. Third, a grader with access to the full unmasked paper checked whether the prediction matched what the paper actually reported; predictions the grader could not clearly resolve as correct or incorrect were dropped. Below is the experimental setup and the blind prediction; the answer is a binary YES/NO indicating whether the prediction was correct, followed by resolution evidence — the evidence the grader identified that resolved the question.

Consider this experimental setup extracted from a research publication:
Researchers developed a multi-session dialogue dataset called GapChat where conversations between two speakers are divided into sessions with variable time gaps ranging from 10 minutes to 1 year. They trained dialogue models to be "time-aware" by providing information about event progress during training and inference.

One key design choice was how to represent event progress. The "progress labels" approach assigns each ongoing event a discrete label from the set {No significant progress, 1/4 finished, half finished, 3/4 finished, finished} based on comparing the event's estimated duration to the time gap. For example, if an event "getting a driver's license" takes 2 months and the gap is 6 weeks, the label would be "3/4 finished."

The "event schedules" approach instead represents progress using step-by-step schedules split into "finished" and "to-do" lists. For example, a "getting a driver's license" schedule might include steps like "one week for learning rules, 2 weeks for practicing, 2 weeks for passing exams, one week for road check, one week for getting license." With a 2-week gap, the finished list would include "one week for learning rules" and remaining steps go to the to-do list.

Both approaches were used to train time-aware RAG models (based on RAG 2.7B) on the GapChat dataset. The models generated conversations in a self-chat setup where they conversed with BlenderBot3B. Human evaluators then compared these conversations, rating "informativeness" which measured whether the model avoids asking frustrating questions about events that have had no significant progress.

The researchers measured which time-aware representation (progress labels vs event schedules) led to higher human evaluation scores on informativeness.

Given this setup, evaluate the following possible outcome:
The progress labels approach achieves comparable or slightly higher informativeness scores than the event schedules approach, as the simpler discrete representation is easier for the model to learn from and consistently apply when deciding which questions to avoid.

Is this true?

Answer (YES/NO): NO